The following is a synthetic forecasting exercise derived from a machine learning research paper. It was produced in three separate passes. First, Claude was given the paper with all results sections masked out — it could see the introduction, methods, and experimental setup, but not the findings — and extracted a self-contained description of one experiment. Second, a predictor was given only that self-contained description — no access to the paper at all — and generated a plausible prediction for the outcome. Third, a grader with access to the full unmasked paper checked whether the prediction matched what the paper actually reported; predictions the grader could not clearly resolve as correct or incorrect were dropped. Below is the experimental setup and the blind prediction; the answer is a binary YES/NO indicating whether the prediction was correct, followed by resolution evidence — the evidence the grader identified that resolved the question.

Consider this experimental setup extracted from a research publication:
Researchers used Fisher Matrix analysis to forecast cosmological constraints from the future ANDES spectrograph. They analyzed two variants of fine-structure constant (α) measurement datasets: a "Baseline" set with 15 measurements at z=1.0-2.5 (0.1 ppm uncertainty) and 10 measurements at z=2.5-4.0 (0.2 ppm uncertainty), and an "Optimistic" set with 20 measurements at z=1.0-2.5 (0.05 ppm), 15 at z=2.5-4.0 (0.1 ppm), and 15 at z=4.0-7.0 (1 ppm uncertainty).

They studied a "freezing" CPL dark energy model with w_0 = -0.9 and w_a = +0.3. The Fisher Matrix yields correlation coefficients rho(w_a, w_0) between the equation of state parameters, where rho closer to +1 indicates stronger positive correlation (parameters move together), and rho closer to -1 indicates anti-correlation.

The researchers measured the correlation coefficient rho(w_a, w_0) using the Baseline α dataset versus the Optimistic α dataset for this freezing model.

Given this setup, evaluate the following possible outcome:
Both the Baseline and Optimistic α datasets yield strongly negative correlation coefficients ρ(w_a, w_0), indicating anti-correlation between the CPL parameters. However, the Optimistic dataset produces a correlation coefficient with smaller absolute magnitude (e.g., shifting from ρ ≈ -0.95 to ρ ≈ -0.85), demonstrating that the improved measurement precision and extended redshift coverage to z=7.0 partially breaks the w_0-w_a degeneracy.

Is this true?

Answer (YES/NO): NO